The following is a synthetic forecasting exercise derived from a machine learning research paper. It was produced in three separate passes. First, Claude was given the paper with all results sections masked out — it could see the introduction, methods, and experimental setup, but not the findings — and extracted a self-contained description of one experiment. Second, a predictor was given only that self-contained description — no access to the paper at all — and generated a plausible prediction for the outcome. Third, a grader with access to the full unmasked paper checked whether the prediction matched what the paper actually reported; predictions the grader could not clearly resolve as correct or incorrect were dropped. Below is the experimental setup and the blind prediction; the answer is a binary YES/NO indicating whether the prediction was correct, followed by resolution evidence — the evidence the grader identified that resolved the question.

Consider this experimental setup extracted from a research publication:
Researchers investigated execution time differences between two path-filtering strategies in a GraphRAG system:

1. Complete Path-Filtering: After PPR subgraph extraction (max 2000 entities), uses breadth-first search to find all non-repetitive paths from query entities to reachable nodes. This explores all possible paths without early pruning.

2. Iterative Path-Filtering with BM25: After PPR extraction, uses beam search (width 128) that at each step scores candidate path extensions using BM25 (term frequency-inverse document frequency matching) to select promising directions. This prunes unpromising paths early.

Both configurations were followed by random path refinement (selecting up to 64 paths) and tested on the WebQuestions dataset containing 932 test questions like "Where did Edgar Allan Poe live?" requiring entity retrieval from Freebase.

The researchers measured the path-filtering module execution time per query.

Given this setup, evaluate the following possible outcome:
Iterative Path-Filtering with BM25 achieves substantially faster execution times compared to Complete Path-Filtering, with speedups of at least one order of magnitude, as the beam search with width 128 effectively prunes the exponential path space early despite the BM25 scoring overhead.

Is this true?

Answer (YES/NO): NO